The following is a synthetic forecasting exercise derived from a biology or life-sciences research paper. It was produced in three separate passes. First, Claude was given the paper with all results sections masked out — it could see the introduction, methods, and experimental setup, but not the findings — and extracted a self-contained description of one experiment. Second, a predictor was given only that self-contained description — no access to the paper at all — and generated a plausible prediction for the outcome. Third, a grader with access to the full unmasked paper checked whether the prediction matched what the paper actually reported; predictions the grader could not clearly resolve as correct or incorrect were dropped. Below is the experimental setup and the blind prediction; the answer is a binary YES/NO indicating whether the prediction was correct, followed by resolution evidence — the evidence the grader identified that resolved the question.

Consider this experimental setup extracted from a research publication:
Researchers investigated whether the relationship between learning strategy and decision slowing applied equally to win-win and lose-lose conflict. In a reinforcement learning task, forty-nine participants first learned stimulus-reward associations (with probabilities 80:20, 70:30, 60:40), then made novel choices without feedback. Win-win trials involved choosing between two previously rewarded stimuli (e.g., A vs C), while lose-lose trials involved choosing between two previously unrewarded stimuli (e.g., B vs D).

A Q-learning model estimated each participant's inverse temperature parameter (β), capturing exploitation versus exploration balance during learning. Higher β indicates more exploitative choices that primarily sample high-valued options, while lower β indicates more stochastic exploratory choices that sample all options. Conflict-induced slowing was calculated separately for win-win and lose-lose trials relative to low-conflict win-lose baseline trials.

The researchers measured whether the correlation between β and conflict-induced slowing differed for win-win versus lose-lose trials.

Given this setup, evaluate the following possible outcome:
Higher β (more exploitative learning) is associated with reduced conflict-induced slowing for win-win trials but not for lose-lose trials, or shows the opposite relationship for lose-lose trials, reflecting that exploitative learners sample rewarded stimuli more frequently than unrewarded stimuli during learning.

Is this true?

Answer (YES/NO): NO